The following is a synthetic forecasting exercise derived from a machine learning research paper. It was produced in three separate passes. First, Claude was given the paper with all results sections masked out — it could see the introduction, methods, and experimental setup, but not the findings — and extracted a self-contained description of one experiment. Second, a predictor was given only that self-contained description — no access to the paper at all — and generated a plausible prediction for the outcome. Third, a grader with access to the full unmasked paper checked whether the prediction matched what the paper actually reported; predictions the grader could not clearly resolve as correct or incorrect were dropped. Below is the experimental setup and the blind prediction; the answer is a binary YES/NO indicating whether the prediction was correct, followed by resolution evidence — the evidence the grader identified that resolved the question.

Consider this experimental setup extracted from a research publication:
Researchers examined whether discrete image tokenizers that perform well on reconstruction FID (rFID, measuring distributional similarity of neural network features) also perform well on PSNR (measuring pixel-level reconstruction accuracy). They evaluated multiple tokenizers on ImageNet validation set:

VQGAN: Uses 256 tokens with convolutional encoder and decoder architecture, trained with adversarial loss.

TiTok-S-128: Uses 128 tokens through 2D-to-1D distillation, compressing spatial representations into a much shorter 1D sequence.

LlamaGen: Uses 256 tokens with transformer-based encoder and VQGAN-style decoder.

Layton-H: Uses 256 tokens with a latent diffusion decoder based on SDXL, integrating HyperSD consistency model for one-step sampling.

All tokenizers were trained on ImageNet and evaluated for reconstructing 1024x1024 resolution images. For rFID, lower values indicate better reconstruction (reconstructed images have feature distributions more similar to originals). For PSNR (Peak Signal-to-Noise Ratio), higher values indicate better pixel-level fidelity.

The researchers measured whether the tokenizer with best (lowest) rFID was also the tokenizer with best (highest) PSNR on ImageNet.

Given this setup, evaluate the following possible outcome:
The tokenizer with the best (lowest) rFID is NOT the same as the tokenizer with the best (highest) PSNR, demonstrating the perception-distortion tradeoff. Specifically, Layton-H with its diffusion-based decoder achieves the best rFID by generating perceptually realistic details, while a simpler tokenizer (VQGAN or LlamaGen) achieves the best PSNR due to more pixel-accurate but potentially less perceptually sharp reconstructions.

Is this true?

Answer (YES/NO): NO